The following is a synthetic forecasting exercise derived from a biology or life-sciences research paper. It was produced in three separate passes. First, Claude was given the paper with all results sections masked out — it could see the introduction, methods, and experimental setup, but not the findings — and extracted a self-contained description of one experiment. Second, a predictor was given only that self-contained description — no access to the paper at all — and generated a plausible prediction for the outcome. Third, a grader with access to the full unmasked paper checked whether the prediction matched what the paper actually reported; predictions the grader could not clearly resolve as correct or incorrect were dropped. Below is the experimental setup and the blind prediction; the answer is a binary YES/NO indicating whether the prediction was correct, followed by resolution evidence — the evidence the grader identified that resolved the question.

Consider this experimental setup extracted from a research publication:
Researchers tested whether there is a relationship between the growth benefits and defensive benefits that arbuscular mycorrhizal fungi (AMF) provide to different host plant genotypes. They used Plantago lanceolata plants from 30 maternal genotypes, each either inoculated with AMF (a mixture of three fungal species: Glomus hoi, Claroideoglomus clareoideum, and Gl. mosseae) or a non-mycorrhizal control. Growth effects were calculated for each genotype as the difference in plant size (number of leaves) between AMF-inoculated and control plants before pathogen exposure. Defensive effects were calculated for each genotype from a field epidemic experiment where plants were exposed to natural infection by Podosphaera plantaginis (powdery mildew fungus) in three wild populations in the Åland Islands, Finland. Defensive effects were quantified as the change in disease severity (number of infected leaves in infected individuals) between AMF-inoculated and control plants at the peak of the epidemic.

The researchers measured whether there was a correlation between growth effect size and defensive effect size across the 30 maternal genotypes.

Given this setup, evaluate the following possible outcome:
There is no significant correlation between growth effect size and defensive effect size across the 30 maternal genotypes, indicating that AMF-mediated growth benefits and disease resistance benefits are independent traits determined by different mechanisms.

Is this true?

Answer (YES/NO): NO